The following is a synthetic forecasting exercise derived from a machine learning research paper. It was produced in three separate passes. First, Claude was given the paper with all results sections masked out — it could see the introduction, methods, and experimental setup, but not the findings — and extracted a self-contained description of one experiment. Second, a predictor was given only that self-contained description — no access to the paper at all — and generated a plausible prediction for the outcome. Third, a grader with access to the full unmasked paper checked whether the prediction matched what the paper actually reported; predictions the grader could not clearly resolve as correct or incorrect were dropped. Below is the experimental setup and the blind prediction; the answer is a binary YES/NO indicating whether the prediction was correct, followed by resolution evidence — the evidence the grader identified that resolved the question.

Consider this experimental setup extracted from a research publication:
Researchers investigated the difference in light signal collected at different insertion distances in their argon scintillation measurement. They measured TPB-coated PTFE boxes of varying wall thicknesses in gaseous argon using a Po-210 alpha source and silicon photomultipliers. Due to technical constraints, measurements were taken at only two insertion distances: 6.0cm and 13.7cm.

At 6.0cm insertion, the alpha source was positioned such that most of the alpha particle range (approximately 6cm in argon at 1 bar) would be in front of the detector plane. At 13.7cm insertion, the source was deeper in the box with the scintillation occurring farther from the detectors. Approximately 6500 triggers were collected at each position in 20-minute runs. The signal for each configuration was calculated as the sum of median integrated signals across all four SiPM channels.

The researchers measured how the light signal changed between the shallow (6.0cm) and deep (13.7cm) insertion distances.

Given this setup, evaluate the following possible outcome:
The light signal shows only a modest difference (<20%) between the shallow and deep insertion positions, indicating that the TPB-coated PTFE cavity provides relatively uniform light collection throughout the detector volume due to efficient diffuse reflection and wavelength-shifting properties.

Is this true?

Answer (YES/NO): YES